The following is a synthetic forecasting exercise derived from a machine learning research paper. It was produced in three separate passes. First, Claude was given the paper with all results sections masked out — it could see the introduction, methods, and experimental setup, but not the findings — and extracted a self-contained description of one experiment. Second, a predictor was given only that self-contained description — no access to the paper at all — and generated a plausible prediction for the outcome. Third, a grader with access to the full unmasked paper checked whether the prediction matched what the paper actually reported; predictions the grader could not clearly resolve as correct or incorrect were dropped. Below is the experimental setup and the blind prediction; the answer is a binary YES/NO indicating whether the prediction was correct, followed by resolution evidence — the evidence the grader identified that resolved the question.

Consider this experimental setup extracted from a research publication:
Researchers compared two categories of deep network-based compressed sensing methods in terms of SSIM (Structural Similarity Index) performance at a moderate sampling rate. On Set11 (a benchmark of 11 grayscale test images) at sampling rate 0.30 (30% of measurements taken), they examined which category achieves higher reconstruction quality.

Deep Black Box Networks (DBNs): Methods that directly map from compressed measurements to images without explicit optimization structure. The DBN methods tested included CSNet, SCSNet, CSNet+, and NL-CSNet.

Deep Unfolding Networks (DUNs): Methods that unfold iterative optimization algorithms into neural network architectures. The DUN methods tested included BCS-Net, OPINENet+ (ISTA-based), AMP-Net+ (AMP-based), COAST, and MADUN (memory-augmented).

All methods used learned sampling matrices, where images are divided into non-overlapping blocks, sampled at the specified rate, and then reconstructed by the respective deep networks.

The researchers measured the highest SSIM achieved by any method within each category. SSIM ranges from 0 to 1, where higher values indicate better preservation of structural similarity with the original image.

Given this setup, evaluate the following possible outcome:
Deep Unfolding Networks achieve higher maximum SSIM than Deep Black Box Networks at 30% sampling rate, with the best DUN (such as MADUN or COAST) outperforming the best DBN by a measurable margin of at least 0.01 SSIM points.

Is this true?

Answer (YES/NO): NO